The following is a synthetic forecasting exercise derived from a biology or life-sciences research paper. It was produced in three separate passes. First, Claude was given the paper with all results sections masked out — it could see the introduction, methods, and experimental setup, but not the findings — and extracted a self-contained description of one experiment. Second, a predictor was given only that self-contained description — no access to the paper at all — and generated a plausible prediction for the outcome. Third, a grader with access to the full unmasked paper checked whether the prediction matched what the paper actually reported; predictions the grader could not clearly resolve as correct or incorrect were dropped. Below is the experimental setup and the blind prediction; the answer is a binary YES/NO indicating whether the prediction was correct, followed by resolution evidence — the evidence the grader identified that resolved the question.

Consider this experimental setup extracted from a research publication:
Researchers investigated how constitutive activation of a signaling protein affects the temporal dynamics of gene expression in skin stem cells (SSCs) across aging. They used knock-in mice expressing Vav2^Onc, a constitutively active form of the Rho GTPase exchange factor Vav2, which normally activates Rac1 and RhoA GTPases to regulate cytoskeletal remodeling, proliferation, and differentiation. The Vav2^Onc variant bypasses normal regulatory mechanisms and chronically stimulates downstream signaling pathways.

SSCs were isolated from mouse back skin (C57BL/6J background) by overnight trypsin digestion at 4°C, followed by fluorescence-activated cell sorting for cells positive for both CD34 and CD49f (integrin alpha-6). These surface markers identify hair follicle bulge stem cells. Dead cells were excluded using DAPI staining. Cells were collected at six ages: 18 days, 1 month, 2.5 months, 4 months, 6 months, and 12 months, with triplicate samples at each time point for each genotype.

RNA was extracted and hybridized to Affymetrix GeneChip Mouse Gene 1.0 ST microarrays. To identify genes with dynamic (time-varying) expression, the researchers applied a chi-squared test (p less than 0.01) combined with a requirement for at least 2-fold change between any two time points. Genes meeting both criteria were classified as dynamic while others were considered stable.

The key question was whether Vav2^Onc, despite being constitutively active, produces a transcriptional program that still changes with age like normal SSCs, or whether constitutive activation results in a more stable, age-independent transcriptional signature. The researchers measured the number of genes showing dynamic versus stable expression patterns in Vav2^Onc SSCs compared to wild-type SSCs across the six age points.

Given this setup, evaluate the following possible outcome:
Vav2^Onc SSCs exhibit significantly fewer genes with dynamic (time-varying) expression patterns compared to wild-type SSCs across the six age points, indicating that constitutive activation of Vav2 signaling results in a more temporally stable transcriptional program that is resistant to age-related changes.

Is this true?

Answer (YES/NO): NO